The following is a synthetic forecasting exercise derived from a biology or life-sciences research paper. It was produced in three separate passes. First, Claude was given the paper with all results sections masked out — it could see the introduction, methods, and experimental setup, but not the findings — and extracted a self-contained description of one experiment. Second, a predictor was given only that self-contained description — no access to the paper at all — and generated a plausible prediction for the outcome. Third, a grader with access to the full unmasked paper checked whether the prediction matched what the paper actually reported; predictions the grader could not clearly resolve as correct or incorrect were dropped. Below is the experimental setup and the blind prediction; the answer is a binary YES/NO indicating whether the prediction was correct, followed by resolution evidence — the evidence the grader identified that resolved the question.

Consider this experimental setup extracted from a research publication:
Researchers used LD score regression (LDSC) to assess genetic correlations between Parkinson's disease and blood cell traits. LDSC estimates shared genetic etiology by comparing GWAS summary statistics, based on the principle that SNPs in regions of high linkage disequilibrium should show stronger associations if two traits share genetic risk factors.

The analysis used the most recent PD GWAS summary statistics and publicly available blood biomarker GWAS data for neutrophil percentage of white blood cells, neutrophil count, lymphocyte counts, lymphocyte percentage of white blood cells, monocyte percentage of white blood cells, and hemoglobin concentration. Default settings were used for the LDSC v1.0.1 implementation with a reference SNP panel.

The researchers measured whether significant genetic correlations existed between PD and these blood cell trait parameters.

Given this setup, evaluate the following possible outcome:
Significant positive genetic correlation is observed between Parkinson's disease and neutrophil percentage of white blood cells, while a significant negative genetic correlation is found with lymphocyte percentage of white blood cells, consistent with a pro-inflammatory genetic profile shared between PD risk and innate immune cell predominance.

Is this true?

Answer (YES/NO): NO